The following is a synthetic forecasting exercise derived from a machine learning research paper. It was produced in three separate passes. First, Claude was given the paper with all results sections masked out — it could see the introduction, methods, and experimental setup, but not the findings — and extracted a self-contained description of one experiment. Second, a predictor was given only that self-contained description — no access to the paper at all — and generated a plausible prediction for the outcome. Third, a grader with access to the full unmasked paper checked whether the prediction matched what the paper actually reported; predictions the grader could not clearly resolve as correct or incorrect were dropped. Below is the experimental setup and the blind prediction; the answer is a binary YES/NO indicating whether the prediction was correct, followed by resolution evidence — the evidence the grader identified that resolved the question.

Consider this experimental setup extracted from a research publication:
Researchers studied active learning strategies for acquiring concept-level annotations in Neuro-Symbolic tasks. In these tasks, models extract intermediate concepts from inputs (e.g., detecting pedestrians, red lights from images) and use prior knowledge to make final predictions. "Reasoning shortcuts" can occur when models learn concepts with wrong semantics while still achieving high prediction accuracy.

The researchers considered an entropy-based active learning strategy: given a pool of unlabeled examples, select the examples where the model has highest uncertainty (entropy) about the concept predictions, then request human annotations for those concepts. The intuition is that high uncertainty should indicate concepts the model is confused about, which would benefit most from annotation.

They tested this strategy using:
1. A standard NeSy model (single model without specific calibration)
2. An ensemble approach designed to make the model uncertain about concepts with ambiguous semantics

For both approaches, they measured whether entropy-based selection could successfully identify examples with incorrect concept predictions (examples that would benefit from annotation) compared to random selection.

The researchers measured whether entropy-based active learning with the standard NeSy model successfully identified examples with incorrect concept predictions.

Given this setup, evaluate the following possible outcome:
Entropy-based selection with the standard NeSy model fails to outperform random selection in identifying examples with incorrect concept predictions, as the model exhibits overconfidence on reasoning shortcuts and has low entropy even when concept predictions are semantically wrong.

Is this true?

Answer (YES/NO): YES